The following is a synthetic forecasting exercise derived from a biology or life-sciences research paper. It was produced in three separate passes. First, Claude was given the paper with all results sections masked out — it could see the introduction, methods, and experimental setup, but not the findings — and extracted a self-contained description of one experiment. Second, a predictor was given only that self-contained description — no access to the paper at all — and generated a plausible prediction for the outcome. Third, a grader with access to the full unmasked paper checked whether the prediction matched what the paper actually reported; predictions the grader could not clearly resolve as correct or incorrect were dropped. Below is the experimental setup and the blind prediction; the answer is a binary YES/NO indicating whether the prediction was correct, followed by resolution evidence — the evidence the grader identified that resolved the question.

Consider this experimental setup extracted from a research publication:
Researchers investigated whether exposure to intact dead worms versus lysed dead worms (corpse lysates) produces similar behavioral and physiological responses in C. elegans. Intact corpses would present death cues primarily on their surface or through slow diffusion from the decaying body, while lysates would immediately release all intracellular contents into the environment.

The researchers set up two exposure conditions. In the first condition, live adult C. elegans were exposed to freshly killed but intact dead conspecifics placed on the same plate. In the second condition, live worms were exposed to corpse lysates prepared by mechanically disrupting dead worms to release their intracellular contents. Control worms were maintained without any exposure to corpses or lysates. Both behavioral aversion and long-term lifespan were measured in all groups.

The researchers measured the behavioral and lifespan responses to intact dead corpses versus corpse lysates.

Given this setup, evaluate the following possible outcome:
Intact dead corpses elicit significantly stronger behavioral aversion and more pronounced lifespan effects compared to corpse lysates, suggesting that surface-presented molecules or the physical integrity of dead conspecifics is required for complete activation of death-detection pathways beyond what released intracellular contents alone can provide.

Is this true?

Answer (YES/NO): NO